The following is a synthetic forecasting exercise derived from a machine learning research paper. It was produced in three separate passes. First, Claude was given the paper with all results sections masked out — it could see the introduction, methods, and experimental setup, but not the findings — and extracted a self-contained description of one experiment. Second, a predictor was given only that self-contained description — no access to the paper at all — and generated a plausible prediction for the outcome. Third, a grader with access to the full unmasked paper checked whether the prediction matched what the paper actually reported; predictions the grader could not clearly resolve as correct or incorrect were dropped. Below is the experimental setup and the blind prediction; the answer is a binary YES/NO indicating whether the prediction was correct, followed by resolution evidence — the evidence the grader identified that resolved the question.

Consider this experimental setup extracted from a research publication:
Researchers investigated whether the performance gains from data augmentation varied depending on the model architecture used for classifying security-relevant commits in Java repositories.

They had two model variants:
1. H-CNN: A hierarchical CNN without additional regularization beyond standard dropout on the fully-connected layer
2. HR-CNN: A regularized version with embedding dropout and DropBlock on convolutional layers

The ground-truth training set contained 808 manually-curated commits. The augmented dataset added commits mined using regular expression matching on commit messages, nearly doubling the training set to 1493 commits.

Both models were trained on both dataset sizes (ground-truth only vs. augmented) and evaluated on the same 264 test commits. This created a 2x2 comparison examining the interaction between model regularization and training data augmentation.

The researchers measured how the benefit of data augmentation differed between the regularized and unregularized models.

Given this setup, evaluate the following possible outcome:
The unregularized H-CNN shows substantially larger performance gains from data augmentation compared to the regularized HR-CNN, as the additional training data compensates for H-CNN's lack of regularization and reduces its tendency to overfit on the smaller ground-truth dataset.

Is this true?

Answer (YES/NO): NO